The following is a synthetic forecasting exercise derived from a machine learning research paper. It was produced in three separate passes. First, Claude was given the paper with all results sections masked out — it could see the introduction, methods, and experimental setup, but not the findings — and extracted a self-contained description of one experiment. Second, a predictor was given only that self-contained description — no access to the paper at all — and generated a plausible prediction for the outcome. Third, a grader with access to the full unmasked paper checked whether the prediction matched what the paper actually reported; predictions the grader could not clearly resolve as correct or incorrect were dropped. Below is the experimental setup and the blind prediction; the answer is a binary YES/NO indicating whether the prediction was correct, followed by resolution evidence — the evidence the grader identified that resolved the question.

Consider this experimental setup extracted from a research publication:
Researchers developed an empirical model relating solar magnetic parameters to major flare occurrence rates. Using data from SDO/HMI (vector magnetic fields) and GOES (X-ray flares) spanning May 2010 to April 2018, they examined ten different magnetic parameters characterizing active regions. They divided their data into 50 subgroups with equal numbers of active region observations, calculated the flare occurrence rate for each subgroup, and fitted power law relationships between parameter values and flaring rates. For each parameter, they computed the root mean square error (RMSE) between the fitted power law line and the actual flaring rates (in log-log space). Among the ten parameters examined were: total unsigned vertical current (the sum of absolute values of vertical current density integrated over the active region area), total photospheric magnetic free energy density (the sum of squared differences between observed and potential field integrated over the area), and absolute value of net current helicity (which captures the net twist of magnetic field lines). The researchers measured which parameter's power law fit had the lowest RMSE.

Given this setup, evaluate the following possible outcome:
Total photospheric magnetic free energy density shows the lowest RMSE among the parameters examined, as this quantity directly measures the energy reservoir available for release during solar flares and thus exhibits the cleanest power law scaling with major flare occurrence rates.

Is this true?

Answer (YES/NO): NO